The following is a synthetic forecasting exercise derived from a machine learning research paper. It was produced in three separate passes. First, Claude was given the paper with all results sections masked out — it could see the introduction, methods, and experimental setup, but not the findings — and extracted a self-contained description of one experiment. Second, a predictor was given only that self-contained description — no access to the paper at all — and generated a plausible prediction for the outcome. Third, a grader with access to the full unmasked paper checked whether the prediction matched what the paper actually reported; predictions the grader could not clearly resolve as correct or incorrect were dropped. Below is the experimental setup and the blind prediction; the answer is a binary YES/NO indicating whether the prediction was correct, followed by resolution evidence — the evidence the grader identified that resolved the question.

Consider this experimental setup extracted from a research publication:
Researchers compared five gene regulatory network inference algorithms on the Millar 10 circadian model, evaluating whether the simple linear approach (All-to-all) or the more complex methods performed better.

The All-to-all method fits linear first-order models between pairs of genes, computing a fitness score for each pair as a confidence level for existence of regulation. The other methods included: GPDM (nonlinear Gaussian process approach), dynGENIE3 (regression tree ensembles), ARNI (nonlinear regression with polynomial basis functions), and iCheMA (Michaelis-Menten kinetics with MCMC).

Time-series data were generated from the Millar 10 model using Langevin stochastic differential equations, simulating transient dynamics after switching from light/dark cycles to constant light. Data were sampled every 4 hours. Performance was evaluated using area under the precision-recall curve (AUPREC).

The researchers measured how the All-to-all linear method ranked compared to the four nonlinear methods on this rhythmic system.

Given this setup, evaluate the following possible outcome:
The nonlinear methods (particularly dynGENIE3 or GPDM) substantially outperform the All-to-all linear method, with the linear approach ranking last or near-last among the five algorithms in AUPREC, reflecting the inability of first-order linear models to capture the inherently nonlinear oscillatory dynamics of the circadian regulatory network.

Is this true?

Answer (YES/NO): NO